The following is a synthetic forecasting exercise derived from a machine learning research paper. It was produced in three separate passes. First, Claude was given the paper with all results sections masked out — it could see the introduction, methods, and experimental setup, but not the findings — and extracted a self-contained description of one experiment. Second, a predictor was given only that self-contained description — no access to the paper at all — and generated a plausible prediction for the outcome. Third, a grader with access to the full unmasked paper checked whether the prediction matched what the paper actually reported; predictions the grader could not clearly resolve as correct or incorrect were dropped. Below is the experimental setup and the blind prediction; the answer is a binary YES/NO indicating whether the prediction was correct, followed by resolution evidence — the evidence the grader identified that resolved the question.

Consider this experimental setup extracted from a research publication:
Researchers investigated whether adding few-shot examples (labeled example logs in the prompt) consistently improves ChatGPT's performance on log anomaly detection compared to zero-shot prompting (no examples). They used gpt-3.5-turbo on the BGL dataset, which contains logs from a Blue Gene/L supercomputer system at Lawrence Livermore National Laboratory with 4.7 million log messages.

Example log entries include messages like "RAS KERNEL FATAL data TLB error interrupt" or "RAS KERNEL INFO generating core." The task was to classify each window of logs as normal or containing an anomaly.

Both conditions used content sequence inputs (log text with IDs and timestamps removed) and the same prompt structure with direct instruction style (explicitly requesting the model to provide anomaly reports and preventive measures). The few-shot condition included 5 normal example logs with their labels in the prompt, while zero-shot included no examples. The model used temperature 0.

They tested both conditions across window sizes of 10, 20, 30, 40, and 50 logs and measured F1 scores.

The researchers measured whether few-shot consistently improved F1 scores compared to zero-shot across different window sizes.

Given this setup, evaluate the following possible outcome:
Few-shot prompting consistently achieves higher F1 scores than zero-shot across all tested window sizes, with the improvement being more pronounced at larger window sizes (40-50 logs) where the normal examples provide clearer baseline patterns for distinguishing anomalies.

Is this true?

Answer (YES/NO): NO